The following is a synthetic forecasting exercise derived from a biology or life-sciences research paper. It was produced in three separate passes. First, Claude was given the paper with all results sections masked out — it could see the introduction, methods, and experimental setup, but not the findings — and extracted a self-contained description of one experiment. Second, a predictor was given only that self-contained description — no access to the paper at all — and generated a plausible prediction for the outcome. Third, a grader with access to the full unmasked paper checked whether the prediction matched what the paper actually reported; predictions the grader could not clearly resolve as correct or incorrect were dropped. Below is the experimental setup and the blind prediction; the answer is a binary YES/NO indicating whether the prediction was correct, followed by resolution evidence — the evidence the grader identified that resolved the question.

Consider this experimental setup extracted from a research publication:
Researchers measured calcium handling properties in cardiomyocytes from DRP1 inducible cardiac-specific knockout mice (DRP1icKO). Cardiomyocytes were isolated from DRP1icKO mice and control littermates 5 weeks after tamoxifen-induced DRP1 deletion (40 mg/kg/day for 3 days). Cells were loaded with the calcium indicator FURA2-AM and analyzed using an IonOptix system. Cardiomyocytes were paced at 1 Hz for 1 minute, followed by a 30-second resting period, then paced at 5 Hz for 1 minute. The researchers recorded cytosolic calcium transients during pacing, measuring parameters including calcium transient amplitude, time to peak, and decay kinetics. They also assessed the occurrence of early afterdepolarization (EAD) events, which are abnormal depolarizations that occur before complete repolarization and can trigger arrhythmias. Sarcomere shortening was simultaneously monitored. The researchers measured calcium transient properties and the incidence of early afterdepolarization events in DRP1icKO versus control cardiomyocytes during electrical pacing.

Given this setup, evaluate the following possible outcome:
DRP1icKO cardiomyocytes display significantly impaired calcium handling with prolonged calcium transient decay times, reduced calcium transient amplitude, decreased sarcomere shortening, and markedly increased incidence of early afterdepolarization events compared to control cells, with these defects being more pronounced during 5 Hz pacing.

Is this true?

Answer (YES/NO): YES